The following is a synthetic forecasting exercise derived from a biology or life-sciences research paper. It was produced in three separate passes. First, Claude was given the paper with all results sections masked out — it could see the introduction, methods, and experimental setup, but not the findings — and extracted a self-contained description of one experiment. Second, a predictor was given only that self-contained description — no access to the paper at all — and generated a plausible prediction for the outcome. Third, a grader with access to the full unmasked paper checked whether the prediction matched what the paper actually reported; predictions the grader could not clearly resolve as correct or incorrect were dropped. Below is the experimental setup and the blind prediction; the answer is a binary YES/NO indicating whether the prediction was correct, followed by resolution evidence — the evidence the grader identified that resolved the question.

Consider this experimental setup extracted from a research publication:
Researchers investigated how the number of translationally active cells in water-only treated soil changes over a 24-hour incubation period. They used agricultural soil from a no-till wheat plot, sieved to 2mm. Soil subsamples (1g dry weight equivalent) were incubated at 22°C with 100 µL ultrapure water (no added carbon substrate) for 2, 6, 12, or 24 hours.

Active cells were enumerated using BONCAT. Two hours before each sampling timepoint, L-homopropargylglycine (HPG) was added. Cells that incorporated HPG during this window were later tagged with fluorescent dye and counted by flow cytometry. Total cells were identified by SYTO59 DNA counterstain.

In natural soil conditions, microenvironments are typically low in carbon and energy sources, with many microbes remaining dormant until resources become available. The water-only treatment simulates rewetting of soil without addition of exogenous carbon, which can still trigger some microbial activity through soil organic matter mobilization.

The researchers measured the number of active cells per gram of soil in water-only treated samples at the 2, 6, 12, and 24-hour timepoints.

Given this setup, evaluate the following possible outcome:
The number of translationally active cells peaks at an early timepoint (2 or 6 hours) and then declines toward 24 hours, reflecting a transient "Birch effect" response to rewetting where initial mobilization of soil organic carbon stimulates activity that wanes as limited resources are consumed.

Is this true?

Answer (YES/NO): NO